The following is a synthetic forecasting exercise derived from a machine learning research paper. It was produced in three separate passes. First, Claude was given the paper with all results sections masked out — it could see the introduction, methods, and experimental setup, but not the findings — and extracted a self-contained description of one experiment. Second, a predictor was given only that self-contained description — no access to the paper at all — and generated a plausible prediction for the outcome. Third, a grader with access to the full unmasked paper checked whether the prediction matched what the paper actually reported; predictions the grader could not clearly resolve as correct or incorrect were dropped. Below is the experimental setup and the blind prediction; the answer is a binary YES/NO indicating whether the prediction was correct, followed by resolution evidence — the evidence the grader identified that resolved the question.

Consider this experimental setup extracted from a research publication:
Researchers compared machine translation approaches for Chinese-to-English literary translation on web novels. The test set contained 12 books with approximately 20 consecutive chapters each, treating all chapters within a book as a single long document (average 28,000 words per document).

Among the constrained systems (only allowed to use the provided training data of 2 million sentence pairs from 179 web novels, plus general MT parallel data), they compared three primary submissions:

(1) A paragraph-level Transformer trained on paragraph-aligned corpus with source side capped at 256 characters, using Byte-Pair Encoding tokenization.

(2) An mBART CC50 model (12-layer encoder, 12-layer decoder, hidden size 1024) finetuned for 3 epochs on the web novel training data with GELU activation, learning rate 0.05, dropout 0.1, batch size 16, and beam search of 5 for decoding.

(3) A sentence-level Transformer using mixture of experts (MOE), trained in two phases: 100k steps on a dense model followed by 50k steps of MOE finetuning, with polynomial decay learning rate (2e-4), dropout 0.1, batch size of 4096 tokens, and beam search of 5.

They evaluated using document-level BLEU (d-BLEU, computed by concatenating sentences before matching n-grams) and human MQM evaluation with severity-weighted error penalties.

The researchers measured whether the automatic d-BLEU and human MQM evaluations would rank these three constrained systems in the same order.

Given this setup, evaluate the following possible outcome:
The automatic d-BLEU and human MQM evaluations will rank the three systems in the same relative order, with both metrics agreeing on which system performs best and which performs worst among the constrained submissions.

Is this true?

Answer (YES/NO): YES